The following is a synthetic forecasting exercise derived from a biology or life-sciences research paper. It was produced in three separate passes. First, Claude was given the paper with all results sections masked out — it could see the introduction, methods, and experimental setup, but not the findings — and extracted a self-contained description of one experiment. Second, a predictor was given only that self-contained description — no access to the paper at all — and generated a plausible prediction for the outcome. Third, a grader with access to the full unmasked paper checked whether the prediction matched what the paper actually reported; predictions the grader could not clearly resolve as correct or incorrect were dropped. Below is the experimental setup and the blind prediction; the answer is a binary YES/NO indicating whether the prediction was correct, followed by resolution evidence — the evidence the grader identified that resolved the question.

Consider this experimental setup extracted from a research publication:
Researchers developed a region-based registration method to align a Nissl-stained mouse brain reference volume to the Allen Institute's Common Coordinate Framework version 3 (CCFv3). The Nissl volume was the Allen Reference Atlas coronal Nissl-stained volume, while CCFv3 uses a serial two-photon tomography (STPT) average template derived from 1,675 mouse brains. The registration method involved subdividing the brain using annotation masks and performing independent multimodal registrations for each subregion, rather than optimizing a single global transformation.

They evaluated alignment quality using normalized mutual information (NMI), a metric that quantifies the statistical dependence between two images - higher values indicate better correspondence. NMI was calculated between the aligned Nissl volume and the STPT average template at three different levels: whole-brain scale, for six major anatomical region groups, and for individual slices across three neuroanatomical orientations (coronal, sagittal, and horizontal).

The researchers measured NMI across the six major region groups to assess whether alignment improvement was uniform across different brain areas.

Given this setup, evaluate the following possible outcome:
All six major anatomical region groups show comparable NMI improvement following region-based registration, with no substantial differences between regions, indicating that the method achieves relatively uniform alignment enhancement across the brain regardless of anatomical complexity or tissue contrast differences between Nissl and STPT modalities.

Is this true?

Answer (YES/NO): NO